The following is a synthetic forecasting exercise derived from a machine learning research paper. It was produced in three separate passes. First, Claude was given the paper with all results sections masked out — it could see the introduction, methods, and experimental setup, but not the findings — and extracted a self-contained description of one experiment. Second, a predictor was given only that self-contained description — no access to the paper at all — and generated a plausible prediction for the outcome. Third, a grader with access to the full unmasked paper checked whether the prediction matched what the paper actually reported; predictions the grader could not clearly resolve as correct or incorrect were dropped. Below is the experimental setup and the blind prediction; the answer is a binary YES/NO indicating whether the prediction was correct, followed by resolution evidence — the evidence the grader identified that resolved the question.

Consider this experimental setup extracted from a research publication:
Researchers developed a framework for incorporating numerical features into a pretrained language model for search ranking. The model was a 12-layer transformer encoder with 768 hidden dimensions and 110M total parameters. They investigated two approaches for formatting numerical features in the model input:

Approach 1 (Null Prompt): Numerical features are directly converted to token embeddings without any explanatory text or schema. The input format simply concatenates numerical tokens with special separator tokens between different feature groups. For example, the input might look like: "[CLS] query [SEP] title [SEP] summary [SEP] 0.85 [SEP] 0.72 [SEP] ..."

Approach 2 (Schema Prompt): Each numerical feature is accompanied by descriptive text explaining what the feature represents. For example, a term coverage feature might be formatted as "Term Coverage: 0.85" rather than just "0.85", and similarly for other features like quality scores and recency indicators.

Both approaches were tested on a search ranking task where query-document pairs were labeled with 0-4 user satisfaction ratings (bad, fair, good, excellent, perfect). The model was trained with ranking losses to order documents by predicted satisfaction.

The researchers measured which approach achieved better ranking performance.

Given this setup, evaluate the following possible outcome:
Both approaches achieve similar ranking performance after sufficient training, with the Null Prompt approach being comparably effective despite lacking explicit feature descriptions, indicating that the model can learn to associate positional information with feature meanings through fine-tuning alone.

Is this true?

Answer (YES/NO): YES